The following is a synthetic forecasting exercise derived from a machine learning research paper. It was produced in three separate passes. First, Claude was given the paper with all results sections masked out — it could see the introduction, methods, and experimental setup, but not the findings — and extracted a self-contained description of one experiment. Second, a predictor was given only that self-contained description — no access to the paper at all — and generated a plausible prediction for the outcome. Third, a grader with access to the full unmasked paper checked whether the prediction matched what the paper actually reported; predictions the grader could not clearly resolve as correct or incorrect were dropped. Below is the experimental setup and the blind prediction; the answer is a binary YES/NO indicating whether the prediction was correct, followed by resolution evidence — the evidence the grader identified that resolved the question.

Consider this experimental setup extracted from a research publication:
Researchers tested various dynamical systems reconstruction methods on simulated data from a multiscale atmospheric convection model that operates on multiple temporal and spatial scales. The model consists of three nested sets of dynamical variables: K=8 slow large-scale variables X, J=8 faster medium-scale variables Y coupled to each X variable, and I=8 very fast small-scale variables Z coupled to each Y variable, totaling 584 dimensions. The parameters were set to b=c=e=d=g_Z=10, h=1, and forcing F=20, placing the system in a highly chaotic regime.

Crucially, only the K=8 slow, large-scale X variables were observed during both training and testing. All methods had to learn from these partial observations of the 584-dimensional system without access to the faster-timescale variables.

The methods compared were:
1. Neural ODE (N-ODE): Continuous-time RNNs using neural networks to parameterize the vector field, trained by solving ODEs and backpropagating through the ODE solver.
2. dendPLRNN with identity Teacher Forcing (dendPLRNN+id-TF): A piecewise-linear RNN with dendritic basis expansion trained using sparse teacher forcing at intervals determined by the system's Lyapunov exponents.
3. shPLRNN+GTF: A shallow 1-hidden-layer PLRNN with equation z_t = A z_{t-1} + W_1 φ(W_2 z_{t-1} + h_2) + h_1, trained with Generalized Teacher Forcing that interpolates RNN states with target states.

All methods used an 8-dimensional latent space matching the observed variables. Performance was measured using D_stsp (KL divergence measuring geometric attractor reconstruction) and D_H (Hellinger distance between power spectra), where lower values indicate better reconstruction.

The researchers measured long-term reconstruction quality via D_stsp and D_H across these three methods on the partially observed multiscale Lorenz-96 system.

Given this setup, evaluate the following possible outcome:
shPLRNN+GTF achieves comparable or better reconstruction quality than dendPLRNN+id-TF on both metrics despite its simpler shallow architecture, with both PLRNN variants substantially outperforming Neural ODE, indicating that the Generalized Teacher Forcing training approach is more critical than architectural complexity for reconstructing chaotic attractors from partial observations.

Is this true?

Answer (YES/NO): NO